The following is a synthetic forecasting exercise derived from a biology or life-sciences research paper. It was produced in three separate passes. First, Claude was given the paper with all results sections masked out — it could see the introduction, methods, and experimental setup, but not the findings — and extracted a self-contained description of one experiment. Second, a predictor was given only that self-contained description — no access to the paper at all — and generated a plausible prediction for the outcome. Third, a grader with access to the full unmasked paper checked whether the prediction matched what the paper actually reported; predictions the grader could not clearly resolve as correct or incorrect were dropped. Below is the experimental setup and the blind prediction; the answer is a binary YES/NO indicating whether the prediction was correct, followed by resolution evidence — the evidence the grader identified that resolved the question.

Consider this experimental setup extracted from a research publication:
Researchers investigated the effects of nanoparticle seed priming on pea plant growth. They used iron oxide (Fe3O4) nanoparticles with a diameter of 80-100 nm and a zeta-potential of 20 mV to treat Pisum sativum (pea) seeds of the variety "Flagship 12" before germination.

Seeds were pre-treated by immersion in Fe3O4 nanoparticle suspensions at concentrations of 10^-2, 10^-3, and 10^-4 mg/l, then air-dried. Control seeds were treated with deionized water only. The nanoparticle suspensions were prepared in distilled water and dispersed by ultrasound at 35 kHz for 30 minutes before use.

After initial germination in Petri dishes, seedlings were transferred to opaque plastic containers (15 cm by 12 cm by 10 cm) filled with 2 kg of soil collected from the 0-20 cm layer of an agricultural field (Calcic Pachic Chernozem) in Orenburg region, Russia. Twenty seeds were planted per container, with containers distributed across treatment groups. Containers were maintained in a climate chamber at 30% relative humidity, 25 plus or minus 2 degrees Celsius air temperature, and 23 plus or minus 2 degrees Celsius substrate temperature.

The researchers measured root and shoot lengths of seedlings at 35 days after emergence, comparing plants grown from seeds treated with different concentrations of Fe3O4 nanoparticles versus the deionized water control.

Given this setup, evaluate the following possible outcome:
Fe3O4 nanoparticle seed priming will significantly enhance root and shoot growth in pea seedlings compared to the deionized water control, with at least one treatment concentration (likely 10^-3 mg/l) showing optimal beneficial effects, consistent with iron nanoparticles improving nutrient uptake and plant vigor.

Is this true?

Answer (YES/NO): YES